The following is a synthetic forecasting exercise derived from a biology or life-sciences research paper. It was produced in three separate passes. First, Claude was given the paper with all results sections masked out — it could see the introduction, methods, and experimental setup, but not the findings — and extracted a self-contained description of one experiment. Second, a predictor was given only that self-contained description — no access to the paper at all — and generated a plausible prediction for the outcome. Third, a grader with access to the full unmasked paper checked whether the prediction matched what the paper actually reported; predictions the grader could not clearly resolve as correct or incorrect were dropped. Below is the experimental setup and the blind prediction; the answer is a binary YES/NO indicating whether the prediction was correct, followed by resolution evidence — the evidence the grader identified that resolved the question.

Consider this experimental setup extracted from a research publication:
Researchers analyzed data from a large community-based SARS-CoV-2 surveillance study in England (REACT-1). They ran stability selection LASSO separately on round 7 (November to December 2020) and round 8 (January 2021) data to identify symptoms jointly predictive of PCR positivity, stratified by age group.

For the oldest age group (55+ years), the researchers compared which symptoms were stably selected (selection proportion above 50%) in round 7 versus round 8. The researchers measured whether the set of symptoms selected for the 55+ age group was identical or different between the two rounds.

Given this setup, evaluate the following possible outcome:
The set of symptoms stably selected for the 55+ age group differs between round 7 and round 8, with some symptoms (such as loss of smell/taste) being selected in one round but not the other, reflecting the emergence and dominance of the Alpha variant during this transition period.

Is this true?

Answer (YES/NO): NO